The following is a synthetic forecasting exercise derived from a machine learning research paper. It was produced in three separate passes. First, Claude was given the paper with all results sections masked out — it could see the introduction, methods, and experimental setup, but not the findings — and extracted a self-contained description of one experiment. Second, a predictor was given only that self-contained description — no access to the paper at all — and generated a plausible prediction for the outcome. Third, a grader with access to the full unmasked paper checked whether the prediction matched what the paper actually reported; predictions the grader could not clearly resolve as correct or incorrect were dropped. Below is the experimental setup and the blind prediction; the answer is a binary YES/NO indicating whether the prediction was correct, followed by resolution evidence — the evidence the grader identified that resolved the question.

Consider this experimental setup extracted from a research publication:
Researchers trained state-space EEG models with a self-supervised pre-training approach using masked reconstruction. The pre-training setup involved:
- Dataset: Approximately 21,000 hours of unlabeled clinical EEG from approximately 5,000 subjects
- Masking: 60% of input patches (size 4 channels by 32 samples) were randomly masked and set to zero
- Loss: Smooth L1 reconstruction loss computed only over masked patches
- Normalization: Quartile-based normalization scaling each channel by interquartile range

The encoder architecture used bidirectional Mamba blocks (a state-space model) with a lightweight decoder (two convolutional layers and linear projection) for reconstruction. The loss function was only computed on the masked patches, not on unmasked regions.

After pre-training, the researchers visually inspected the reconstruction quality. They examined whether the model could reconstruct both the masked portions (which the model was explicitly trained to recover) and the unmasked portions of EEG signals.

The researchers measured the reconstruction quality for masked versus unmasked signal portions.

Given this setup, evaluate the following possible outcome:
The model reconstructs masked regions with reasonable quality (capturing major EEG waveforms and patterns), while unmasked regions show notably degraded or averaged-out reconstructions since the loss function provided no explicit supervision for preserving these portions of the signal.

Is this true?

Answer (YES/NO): NO